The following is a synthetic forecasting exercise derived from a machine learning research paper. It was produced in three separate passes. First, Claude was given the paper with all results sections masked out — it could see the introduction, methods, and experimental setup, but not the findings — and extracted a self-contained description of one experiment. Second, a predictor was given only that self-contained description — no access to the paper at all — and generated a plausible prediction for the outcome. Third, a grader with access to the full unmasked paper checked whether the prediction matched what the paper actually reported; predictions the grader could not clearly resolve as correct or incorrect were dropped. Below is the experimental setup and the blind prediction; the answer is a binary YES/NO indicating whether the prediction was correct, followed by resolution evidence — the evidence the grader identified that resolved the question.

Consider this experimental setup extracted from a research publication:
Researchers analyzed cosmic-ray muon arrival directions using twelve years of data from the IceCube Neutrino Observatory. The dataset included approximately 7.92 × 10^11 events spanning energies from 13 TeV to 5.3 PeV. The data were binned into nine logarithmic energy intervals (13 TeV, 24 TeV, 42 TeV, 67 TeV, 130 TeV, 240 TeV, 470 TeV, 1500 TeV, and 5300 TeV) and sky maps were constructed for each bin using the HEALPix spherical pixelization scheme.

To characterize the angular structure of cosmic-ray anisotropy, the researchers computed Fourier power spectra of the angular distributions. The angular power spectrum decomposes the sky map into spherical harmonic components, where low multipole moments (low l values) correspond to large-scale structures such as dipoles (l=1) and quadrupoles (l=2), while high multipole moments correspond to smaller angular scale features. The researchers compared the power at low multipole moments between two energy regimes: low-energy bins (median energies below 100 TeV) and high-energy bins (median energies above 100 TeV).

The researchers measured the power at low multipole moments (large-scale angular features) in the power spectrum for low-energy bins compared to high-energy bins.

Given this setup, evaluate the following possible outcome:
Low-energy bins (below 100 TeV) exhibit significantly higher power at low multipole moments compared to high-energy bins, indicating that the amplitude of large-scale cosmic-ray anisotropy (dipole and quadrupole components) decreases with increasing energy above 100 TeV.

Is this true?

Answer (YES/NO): YES